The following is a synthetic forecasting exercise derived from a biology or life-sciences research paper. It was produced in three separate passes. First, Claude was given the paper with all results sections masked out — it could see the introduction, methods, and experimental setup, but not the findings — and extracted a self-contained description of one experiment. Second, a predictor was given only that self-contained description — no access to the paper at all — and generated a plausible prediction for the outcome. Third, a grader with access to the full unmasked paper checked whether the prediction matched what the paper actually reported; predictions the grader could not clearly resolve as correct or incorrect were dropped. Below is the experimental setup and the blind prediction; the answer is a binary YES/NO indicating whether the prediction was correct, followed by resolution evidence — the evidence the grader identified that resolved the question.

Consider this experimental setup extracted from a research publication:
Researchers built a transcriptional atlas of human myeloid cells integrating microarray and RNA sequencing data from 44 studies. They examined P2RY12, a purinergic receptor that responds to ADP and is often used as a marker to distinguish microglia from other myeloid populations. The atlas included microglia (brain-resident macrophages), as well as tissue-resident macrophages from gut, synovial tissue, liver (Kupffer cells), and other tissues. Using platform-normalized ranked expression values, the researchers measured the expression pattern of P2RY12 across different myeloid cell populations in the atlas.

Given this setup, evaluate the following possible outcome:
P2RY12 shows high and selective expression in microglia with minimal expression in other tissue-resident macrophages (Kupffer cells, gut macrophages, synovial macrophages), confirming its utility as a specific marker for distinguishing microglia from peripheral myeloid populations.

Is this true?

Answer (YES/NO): NO